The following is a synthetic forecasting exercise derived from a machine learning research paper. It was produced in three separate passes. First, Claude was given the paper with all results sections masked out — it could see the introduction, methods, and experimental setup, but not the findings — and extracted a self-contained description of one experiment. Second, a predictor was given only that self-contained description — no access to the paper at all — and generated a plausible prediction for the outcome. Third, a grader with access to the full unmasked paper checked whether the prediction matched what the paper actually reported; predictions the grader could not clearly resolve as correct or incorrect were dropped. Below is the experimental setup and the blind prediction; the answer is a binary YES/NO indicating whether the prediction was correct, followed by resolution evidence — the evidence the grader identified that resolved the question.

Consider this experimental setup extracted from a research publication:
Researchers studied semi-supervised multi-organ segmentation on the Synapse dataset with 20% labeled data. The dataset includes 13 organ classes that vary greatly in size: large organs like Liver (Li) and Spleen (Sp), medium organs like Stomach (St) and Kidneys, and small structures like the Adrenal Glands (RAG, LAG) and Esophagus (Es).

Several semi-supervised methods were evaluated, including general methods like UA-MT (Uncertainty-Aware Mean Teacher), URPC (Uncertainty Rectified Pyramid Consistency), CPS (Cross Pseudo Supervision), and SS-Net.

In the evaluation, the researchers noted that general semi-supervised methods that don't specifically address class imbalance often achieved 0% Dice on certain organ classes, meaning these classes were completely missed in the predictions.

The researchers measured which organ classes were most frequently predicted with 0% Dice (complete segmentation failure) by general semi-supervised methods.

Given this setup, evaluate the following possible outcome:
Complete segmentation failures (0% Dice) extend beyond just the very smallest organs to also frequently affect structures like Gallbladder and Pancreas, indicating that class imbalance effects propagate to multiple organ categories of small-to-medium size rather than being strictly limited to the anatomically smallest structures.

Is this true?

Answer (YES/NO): NO